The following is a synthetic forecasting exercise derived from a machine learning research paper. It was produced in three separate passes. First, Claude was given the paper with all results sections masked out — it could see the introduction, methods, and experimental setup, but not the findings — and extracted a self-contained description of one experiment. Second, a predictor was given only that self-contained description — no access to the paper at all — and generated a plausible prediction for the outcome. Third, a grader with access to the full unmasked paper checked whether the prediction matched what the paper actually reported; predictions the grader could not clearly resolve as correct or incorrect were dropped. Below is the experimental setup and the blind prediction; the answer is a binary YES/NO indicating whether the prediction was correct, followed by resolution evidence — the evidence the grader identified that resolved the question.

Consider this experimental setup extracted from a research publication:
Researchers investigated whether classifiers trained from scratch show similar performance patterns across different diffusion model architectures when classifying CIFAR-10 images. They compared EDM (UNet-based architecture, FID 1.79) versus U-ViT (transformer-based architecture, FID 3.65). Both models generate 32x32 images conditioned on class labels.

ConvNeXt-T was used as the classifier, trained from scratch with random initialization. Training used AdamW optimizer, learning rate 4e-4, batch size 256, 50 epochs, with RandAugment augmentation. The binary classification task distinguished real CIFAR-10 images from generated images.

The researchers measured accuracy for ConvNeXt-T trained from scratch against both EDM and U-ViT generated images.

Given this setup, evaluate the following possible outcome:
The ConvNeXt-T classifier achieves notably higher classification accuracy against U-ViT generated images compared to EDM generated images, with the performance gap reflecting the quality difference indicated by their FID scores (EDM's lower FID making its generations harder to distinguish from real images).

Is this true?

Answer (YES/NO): NO